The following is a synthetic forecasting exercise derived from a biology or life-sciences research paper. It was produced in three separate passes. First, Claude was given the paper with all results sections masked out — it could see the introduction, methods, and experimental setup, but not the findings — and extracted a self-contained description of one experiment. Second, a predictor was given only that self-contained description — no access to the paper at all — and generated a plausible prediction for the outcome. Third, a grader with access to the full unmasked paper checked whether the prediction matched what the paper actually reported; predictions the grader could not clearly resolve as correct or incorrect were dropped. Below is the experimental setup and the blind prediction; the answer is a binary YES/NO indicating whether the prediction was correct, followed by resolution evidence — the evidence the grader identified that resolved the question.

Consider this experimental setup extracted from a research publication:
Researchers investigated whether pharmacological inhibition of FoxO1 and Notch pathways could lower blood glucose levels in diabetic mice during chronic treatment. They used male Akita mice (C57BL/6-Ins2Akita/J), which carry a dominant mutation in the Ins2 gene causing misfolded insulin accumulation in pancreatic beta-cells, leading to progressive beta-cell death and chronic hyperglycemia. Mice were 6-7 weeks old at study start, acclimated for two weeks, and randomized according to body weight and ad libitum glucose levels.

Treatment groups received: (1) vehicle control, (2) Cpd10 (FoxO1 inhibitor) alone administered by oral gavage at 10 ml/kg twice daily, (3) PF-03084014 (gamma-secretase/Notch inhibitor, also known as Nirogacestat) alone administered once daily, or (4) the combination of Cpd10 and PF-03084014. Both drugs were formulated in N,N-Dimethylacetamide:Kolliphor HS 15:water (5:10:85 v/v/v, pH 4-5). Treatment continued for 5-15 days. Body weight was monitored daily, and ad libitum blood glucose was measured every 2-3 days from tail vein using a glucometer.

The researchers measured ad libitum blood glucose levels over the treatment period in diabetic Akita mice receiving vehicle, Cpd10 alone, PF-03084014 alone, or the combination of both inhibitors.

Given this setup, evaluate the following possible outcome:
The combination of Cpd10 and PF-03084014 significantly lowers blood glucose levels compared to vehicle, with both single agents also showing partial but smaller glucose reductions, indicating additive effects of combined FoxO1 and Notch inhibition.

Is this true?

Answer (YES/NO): NO